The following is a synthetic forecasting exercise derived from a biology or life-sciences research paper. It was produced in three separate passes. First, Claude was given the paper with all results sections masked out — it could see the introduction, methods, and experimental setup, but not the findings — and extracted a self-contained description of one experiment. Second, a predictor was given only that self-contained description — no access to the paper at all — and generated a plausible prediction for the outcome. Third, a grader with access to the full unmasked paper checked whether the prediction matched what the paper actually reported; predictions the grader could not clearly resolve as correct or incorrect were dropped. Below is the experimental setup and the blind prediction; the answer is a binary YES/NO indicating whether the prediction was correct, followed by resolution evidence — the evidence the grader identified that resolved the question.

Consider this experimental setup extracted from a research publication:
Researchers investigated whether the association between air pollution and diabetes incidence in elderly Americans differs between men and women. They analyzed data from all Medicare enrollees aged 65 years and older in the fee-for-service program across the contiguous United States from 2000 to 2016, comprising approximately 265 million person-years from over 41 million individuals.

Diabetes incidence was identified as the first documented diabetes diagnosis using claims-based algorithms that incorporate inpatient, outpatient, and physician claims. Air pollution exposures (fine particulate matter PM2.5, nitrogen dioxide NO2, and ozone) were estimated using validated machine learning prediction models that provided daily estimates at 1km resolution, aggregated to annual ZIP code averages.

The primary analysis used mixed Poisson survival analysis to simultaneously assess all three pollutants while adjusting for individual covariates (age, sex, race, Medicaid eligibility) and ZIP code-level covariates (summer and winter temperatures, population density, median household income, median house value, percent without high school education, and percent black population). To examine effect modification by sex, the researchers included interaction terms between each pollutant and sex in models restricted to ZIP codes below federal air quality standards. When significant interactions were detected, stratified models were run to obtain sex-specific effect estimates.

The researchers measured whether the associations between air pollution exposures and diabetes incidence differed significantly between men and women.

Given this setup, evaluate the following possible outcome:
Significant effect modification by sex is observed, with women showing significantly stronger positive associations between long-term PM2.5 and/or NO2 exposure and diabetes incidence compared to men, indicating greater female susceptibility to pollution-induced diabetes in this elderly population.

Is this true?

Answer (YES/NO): YES